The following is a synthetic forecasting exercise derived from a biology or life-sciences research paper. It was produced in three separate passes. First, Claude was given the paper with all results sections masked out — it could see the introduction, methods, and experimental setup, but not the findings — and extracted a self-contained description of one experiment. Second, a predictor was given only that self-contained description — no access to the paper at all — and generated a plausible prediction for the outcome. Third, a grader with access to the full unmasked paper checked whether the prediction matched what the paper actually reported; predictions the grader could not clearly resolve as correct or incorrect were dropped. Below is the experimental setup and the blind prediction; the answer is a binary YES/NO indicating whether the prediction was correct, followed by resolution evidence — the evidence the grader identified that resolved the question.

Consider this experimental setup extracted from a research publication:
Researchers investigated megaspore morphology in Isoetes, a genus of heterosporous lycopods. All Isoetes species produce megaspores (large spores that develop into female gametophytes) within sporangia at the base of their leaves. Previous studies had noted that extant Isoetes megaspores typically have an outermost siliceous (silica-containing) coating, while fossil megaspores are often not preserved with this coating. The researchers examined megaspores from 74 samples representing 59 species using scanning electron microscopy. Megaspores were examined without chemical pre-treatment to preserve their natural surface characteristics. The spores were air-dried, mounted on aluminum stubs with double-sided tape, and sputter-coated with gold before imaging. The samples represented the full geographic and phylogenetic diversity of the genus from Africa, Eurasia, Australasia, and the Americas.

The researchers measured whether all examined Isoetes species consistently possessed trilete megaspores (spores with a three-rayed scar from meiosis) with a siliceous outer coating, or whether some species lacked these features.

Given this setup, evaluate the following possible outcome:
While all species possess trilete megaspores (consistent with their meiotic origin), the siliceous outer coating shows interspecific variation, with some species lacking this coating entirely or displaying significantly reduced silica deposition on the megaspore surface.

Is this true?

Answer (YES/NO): NO